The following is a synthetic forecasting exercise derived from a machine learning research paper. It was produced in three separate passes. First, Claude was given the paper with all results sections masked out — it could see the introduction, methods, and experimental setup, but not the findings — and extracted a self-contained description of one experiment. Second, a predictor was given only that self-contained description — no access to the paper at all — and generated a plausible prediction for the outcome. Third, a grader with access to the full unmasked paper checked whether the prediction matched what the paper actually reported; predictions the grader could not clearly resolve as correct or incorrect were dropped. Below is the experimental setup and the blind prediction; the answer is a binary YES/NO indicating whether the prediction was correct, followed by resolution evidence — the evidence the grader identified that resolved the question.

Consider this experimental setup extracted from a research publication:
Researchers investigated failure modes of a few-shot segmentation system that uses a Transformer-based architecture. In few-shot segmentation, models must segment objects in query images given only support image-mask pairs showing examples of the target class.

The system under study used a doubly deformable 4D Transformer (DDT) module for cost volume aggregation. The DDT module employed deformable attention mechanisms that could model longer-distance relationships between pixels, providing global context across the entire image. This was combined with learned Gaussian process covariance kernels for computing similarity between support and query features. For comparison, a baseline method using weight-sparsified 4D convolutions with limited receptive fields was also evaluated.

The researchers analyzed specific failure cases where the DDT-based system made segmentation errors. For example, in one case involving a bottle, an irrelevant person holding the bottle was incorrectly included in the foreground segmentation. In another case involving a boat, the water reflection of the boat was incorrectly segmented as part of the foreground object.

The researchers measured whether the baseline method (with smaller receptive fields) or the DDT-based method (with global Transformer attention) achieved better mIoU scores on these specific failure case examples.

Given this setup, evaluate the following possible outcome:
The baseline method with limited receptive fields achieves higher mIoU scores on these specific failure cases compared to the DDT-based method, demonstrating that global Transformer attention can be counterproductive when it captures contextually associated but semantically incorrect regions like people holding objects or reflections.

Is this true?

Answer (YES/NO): YES